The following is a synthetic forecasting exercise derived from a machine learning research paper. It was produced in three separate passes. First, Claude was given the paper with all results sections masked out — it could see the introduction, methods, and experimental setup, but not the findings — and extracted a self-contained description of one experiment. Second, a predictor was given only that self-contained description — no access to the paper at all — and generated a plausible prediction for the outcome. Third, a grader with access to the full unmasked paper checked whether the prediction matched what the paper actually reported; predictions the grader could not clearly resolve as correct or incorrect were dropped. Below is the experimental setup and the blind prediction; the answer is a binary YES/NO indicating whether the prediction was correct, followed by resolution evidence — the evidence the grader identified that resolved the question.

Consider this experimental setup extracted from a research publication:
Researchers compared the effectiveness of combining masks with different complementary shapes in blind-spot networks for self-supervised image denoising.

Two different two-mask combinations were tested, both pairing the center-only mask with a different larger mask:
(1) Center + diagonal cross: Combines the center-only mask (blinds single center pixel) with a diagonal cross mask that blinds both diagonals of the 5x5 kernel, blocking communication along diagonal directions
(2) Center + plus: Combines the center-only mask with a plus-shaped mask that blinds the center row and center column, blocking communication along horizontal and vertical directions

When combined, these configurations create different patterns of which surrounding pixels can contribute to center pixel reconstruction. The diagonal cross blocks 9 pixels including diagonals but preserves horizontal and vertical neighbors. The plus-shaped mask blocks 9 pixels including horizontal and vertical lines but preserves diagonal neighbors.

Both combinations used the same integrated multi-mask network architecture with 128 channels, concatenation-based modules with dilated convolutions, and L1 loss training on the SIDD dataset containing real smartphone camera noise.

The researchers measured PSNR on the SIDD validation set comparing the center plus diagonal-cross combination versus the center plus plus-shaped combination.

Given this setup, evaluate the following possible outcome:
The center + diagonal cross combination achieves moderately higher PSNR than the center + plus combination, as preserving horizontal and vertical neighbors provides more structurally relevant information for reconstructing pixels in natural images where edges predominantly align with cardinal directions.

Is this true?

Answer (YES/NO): NO